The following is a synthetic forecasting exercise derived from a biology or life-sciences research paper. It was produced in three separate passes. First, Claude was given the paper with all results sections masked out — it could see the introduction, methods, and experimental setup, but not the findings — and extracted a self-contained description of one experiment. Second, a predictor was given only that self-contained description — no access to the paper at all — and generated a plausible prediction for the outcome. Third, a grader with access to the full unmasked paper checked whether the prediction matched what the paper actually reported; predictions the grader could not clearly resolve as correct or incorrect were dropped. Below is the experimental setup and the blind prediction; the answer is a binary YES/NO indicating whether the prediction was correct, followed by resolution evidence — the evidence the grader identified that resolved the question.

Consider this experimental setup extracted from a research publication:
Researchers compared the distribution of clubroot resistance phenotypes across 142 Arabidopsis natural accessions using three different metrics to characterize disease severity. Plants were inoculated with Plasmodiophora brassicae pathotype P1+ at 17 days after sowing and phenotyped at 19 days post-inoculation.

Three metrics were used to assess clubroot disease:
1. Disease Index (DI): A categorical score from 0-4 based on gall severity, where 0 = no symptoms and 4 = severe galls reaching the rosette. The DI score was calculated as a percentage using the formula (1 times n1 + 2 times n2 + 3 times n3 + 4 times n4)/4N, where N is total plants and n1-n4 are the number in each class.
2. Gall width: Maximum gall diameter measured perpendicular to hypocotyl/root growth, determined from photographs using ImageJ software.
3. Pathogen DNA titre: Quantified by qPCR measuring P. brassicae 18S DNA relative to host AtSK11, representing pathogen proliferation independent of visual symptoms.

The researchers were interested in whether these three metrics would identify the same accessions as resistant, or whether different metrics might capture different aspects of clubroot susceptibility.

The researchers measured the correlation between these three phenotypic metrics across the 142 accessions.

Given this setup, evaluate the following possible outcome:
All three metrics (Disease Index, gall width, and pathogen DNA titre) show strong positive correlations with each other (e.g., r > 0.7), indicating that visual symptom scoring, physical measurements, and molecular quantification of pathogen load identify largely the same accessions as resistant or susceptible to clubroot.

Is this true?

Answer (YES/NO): NO